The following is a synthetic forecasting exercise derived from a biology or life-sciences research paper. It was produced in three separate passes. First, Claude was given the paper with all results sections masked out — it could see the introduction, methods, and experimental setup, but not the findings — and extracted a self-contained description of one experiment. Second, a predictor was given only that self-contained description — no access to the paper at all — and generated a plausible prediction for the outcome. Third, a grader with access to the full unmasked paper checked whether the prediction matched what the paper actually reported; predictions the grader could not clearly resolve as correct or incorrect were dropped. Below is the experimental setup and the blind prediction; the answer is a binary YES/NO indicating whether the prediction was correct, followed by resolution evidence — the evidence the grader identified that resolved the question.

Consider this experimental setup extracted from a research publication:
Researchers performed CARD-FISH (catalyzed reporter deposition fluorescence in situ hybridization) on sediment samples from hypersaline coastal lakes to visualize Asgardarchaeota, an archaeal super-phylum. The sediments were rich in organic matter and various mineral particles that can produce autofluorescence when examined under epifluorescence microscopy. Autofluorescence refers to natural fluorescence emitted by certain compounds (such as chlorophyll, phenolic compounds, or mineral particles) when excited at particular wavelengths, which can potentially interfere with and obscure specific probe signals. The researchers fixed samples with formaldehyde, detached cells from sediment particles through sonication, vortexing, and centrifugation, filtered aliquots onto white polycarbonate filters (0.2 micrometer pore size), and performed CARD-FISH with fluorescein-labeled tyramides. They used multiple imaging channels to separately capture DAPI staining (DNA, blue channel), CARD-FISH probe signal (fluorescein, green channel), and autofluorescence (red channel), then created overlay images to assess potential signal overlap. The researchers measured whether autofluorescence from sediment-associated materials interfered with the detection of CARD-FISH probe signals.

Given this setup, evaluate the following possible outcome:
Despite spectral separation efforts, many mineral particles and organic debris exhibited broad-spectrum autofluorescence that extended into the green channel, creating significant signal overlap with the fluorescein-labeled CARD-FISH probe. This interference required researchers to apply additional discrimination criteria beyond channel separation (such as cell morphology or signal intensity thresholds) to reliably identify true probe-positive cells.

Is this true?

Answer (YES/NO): NO